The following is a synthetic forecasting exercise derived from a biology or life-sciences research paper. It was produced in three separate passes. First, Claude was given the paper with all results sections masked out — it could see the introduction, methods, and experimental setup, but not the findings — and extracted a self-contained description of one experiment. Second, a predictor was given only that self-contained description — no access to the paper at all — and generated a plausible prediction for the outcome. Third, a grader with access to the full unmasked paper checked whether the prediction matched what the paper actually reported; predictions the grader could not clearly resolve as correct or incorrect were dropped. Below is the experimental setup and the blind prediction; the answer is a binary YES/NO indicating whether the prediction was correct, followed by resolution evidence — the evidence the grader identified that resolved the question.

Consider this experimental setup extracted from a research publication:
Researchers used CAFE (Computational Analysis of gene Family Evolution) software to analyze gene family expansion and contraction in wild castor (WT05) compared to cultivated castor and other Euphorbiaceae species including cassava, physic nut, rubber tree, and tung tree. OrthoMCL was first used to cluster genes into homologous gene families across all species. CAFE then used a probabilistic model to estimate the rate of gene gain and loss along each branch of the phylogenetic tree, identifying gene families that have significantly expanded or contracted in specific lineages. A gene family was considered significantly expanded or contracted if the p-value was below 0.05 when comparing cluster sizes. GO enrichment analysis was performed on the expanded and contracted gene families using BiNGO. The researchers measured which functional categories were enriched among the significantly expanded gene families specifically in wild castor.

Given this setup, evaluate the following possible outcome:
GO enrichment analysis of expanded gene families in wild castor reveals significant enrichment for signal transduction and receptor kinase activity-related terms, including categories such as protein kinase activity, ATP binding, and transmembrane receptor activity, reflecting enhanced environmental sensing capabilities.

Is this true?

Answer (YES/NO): NO